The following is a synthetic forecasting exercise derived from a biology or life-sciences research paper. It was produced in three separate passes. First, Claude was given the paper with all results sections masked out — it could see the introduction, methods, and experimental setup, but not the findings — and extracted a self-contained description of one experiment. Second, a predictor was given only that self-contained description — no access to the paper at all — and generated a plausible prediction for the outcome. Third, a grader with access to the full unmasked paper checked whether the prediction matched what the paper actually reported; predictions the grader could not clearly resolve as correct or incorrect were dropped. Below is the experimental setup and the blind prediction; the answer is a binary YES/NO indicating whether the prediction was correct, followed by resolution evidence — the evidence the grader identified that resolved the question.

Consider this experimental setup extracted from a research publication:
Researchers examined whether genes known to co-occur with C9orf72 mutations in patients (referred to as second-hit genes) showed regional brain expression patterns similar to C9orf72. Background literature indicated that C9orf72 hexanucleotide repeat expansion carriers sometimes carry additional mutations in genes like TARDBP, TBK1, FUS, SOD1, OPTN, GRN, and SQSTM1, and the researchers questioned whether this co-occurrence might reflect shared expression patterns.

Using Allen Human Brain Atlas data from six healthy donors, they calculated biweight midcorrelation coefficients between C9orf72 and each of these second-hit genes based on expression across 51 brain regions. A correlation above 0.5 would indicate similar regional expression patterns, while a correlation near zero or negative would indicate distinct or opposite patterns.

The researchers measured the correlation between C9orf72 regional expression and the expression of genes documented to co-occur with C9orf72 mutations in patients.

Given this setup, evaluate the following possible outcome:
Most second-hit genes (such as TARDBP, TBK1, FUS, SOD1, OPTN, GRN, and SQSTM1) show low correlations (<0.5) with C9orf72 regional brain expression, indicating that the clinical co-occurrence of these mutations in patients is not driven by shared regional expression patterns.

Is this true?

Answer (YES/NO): NO